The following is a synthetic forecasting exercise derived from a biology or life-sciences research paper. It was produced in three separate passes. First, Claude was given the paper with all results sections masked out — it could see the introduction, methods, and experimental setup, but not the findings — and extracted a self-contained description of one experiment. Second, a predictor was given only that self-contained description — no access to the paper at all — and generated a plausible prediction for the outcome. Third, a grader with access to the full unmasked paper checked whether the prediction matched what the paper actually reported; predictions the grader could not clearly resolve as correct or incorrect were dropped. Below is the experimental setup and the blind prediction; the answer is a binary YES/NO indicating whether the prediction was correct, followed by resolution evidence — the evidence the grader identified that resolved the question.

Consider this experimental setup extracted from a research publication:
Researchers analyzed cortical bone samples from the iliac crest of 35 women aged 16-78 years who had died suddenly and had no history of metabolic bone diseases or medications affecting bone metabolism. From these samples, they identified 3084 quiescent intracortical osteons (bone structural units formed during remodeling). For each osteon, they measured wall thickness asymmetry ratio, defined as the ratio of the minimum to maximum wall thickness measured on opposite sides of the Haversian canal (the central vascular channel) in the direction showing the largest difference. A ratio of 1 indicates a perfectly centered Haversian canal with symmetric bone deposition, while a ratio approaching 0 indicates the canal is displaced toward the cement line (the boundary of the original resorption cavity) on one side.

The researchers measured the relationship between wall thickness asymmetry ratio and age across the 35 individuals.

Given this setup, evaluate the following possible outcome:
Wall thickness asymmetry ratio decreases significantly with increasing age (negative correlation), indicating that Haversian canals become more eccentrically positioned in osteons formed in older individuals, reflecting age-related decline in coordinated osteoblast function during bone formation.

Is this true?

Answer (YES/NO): NO